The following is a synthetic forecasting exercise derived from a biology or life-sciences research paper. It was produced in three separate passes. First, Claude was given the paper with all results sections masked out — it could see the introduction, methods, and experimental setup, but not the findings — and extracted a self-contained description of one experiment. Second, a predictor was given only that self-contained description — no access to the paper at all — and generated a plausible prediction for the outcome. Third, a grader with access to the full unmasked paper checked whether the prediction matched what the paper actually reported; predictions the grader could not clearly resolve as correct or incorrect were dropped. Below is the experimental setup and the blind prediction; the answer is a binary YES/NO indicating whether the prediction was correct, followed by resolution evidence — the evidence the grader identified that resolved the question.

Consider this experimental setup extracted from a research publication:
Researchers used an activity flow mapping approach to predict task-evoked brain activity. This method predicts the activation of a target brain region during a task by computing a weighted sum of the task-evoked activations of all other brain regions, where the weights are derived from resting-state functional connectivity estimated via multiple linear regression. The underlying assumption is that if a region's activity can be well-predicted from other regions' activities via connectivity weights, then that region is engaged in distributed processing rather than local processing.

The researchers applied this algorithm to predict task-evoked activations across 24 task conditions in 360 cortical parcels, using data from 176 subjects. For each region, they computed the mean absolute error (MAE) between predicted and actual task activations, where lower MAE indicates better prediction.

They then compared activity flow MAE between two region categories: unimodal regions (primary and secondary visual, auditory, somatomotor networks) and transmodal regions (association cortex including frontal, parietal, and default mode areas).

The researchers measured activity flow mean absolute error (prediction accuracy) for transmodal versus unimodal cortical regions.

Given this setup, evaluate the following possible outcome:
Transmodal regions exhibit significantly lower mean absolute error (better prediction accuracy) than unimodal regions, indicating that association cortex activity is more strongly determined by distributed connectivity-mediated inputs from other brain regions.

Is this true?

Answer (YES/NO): YES